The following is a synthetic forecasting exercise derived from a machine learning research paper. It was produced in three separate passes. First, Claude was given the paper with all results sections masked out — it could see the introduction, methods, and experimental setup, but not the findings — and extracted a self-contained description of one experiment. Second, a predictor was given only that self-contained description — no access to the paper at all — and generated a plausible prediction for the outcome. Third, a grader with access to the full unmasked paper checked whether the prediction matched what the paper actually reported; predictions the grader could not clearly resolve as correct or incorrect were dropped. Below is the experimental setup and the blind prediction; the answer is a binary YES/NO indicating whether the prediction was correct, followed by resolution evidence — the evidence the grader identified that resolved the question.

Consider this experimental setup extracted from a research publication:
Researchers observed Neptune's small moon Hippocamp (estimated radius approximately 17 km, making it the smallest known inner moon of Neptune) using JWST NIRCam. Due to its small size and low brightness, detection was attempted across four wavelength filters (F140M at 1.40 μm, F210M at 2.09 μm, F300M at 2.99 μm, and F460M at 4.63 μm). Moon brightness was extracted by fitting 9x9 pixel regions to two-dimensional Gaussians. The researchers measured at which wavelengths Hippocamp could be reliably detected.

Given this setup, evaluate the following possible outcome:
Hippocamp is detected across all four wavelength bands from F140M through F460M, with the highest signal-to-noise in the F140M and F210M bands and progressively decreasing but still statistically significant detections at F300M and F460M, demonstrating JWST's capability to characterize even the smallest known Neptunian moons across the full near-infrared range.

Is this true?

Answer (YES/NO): NO